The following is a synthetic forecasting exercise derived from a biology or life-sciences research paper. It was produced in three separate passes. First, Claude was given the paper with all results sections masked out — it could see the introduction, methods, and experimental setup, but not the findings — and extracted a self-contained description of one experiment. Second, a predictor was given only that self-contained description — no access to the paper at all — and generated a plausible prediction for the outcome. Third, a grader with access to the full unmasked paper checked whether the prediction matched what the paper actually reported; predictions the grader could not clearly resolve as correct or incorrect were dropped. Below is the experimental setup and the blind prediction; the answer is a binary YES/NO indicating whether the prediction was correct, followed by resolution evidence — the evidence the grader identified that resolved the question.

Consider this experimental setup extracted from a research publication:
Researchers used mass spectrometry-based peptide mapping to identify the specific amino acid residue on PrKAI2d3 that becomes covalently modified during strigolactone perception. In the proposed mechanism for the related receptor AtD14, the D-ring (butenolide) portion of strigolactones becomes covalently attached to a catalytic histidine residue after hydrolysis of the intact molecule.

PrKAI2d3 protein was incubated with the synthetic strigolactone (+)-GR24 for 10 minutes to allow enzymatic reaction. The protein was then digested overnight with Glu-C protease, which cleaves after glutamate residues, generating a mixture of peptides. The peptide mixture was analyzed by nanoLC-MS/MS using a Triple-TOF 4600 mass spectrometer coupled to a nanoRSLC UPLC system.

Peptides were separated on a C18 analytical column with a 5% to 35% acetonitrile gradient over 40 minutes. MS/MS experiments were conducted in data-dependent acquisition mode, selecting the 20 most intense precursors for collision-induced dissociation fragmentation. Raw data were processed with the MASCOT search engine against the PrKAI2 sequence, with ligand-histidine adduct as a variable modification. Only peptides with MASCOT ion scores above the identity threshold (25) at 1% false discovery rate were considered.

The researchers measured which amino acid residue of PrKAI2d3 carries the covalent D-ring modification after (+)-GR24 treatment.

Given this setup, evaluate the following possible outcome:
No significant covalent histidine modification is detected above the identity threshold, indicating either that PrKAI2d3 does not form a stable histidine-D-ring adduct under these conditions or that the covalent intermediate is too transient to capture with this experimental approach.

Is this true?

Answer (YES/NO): NO